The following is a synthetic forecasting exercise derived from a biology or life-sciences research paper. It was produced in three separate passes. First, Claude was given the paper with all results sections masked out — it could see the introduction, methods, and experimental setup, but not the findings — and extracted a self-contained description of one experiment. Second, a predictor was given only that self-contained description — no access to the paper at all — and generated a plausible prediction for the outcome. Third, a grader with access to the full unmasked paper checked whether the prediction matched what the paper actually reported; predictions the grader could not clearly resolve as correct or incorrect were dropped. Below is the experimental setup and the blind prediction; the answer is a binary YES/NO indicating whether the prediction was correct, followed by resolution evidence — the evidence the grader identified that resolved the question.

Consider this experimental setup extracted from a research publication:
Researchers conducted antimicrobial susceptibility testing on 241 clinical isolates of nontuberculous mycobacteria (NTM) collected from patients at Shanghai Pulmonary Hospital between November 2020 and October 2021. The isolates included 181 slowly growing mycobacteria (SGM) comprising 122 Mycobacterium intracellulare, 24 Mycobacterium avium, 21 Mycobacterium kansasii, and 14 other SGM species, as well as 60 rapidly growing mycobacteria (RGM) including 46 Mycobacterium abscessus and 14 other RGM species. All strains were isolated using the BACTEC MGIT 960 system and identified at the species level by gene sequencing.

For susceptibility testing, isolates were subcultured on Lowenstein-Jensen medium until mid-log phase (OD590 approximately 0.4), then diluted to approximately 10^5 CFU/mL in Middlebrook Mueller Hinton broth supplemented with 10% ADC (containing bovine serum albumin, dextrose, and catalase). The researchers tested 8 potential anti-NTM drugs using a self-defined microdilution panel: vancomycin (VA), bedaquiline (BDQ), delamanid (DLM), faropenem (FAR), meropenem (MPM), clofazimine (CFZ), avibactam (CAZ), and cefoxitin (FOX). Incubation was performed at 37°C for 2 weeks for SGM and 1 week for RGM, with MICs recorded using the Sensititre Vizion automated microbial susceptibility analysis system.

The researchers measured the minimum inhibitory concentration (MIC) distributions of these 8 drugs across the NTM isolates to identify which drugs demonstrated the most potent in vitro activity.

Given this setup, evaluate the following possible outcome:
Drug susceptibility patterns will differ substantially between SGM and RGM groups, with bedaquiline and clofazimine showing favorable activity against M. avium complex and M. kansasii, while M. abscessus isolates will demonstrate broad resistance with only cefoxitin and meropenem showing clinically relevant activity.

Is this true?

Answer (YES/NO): NO